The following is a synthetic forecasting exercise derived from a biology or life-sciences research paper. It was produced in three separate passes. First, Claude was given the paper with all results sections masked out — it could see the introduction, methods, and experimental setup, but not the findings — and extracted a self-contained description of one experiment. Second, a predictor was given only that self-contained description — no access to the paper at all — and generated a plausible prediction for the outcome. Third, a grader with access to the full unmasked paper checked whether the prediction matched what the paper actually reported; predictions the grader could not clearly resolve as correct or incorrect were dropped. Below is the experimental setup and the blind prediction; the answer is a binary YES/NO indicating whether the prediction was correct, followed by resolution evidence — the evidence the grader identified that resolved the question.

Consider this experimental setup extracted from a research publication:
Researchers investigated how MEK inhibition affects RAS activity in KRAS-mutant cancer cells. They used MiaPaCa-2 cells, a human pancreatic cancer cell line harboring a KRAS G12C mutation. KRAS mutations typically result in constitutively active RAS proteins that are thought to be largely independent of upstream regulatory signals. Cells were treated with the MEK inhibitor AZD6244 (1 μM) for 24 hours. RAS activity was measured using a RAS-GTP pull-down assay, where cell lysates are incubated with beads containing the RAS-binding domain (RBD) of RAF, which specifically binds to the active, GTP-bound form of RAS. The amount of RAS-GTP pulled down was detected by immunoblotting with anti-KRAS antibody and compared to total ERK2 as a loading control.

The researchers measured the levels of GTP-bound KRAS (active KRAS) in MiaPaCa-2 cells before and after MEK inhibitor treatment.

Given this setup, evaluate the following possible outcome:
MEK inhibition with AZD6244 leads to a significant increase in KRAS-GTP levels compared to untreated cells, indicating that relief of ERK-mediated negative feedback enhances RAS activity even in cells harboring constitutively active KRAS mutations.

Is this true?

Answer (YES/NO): YES